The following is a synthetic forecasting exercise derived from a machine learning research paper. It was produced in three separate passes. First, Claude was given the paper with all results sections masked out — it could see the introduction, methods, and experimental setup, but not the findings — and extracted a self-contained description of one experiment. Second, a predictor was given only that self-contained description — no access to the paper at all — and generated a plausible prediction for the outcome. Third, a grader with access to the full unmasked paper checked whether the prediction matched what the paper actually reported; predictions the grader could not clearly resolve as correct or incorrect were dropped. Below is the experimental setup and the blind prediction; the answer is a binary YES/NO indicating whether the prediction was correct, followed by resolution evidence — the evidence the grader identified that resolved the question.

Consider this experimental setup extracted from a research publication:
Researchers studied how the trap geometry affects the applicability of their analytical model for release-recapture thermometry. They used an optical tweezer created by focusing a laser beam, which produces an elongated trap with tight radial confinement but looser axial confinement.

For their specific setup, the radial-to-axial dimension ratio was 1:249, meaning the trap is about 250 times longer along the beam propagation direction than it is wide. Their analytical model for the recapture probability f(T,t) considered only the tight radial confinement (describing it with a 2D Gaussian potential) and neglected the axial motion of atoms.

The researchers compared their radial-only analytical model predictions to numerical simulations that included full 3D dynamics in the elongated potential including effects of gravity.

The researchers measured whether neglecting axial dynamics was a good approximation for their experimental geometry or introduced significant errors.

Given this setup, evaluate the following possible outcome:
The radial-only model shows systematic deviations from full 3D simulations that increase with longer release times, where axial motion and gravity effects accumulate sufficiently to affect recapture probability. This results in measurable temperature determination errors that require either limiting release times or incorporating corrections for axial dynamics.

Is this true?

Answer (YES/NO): NO